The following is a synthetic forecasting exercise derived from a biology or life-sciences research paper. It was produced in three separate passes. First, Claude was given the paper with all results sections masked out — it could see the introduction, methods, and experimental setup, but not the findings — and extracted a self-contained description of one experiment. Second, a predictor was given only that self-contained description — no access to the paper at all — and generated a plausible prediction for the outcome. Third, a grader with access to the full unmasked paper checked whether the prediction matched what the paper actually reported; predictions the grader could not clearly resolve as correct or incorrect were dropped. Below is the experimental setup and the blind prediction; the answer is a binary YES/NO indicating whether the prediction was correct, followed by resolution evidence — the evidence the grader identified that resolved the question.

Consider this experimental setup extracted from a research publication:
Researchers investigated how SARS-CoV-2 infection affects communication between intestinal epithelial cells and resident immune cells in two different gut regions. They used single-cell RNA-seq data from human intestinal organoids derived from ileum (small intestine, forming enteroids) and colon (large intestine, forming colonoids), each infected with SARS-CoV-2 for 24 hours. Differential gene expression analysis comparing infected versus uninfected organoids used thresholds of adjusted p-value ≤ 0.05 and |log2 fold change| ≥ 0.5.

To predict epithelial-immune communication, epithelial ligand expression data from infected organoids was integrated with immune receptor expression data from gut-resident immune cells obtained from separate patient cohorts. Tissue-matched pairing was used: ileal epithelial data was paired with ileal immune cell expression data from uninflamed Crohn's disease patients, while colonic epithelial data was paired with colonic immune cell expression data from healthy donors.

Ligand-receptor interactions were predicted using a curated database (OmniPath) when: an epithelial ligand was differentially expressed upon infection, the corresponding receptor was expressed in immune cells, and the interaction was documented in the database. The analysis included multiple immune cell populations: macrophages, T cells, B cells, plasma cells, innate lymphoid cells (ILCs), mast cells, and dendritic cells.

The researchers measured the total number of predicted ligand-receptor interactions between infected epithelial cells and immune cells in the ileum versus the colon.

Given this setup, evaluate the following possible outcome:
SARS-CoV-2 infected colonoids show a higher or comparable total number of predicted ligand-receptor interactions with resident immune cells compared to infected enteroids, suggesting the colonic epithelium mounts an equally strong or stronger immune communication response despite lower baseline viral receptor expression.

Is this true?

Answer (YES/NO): NO